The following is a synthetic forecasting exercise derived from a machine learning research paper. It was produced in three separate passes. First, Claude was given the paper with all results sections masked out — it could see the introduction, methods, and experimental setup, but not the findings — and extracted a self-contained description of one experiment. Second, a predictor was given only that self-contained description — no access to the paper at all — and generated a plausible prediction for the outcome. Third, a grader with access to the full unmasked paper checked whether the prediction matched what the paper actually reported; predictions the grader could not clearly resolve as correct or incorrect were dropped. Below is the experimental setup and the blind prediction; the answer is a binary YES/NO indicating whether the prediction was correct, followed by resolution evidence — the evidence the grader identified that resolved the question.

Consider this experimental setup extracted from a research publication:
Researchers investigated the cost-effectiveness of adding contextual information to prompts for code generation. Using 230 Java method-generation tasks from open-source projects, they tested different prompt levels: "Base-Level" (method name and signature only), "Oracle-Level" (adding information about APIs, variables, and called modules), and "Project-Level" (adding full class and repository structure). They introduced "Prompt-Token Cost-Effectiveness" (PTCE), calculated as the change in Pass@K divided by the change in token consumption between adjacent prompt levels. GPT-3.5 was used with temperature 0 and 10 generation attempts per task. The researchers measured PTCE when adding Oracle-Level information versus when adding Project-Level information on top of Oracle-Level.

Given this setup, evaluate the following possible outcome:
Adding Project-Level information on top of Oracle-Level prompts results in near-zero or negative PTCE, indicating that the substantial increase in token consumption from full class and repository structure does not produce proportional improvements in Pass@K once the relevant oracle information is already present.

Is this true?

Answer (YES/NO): YES